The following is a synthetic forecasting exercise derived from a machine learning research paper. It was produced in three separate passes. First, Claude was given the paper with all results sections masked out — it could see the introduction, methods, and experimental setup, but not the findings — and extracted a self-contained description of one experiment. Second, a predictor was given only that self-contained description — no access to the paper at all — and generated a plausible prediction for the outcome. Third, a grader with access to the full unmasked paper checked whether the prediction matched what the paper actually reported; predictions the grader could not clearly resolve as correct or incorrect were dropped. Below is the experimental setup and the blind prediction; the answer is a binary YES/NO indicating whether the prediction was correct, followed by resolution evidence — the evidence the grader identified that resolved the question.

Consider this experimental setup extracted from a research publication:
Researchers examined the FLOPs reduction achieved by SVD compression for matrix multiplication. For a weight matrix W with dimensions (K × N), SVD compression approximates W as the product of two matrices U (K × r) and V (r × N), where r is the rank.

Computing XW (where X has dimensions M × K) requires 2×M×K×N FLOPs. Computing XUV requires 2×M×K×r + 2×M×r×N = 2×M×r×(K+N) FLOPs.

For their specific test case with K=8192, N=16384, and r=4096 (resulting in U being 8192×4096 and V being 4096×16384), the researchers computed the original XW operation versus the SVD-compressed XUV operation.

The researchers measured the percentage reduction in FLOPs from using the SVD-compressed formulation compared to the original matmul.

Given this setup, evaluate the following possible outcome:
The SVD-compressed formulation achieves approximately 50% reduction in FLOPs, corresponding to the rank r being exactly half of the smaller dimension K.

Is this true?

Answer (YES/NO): NO